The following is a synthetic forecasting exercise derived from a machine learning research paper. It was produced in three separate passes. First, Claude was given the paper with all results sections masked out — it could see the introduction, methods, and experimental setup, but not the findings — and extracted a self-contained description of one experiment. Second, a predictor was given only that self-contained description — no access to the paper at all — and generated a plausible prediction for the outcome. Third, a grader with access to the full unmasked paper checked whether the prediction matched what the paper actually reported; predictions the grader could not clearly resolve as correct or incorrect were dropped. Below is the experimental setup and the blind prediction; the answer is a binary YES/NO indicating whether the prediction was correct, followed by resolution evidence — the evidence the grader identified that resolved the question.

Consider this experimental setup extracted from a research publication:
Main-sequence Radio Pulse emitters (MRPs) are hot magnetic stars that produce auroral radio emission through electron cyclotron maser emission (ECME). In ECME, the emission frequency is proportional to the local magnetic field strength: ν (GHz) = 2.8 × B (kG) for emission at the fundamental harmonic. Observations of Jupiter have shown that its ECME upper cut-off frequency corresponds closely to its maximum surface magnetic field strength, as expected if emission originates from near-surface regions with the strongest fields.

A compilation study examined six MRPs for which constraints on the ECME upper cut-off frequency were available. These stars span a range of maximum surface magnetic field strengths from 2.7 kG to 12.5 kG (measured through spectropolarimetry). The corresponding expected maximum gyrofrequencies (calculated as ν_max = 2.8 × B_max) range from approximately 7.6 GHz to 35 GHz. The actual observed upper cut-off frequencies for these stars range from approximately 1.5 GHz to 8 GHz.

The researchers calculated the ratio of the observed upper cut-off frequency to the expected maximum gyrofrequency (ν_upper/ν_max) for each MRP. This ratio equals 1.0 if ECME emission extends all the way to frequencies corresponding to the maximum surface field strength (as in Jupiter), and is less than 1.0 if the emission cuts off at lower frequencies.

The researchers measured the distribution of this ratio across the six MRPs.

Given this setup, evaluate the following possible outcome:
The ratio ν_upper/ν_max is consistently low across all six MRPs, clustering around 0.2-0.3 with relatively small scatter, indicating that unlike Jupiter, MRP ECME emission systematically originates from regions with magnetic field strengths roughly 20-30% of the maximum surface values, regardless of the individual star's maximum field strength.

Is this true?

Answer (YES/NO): NO